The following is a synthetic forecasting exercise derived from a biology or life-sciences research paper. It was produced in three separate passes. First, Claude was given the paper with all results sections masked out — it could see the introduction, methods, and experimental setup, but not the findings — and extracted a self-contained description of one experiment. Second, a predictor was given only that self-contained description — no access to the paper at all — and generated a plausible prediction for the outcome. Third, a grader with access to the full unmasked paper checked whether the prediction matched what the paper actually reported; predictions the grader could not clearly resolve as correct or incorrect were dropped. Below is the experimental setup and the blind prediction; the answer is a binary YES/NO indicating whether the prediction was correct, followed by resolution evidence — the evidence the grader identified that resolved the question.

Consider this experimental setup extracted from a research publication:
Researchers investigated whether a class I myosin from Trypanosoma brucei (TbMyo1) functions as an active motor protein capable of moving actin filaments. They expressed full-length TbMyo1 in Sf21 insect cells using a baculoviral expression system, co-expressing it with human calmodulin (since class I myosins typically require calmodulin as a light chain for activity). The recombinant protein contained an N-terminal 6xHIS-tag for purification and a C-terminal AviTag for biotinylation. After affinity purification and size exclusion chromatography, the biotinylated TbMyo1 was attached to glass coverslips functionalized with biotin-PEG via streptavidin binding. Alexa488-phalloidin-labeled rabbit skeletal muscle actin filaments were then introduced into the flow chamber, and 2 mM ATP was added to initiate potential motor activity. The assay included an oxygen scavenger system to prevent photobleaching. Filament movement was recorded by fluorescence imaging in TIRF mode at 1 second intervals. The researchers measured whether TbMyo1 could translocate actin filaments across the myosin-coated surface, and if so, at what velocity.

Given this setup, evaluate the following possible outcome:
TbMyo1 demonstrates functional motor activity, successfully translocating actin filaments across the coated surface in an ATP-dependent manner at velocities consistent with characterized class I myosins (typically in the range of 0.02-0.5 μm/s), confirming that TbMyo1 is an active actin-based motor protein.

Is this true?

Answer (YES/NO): YES